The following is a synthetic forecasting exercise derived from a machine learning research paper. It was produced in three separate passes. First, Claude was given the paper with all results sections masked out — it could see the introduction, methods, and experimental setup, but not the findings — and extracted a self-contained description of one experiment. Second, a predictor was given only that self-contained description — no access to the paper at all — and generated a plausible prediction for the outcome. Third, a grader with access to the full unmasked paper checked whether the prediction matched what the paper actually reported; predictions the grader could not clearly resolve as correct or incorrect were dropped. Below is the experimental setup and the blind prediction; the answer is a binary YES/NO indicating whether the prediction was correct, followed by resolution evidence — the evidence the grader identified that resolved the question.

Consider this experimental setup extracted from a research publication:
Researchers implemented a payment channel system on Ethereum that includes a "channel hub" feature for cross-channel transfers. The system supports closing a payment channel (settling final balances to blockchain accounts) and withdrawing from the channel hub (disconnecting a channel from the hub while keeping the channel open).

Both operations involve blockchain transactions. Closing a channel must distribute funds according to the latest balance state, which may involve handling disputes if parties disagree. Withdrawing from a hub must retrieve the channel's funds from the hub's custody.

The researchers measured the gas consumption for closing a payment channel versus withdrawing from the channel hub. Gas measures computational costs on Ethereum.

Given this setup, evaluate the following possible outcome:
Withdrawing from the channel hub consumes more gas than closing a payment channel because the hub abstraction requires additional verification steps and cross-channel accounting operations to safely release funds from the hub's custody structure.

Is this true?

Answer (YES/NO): NO